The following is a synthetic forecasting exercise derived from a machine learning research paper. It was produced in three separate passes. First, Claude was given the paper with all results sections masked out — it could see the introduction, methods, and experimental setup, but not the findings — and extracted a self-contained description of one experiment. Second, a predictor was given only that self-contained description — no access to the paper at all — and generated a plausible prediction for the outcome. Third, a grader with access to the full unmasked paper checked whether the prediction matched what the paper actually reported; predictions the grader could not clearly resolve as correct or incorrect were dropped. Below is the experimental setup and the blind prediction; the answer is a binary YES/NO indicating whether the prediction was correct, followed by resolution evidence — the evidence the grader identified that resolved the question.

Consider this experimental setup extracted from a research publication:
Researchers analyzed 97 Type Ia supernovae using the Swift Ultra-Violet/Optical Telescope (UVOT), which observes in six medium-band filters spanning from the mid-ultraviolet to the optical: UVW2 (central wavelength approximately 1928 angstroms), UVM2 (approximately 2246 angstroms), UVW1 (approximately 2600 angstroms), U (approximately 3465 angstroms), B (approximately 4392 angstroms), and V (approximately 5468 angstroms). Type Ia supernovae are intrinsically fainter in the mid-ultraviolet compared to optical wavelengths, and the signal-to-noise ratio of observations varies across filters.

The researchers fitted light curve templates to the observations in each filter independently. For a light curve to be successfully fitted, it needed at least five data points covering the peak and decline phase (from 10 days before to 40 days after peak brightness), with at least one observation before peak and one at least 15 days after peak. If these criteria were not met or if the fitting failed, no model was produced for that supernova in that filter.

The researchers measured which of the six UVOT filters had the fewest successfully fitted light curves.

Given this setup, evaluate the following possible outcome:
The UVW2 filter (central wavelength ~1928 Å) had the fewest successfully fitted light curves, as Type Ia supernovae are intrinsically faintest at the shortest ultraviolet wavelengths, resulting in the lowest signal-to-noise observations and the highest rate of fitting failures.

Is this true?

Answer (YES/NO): NO